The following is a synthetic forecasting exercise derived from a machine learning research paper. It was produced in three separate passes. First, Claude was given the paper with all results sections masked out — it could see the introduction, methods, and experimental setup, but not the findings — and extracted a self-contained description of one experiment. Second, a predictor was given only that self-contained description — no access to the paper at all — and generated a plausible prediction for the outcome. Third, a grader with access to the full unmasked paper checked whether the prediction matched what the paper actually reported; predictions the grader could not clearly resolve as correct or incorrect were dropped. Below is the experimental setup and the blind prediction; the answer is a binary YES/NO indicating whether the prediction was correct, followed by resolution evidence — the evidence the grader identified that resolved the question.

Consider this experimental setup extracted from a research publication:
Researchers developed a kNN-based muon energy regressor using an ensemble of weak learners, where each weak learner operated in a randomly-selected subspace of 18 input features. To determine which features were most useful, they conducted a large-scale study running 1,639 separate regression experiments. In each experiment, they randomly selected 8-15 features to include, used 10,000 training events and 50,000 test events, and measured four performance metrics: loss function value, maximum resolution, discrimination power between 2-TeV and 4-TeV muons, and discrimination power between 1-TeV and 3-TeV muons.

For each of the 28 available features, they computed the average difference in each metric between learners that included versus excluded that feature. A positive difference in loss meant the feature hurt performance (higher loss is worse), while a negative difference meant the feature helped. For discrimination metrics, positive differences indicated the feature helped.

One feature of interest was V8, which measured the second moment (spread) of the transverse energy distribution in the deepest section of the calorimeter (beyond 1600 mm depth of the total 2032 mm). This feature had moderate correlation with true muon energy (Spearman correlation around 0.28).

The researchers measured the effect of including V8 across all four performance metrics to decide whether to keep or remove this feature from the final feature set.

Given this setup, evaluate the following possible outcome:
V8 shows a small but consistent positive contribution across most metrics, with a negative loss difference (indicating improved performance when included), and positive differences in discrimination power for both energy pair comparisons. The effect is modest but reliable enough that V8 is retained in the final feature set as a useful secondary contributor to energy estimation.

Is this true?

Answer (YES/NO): YES